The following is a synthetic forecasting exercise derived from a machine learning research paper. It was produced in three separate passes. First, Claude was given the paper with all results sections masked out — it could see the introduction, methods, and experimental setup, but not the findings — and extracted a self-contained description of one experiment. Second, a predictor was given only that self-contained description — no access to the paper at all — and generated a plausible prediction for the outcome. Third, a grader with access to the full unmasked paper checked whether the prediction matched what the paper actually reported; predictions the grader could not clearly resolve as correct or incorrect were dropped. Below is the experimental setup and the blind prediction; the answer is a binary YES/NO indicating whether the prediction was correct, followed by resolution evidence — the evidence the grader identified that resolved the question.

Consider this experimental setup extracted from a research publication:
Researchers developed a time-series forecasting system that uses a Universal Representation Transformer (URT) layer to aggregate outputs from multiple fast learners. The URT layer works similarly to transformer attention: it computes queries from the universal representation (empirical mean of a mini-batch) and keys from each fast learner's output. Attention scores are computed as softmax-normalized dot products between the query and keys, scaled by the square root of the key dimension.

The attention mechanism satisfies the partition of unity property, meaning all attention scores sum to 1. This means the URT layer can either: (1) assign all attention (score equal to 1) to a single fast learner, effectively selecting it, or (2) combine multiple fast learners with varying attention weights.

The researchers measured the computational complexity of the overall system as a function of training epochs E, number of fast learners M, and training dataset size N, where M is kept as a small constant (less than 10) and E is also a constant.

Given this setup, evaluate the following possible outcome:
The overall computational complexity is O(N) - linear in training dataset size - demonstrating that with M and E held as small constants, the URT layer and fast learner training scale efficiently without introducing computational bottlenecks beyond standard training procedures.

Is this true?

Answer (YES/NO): YES